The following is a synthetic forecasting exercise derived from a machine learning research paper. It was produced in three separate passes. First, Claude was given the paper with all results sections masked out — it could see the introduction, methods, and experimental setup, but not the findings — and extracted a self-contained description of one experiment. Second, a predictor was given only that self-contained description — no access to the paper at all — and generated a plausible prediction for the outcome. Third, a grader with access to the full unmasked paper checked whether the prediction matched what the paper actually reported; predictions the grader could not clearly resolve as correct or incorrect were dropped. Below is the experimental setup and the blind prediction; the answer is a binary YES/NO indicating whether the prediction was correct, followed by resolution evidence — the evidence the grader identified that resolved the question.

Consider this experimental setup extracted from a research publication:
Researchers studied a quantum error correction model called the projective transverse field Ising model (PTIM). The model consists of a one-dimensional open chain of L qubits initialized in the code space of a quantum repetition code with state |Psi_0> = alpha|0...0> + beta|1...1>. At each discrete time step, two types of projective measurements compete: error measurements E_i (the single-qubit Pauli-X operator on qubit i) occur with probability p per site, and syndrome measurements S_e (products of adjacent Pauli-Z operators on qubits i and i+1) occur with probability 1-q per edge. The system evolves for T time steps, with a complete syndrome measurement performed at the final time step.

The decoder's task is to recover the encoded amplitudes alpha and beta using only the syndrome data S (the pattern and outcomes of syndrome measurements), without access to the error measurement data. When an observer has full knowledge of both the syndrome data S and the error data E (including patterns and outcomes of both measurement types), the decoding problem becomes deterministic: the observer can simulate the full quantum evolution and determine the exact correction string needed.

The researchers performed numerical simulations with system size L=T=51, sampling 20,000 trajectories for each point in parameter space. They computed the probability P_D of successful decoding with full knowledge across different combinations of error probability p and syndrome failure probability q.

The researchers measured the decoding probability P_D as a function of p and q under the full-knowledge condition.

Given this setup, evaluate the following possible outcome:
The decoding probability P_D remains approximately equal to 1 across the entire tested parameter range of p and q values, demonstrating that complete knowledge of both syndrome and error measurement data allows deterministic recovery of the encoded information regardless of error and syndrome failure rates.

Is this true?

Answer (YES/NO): NO